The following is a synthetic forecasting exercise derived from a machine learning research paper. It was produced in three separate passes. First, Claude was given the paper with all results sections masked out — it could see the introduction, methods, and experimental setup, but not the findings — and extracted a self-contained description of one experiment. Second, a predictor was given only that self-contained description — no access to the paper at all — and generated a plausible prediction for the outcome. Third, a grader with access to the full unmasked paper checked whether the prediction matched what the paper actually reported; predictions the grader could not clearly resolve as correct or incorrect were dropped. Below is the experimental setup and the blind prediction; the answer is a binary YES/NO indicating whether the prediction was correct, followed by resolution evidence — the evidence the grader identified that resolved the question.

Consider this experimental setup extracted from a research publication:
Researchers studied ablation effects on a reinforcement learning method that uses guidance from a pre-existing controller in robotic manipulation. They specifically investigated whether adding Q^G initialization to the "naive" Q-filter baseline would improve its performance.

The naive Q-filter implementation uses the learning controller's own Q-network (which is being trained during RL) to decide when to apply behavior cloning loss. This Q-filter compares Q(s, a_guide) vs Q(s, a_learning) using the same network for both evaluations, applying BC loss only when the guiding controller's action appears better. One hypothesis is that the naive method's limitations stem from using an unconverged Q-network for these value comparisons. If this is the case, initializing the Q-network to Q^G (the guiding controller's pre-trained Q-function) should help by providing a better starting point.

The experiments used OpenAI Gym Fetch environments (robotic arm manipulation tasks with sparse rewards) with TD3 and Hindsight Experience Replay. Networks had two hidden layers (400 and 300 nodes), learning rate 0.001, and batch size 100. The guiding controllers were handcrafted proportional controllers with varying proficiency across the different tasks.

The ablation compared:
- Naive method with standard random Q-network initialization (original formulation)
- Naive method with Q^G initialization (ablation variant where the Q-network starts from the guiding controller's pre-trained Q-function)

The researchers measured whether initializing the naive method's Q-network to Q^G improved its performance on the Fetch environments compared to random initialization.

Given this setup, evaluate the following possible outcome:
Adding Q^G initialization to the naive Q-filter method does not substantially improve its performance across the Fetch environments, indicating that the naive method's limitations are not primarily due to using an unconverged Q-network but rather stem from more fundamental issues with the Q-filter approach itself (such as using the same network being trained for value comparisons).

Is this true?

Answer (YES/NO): YES